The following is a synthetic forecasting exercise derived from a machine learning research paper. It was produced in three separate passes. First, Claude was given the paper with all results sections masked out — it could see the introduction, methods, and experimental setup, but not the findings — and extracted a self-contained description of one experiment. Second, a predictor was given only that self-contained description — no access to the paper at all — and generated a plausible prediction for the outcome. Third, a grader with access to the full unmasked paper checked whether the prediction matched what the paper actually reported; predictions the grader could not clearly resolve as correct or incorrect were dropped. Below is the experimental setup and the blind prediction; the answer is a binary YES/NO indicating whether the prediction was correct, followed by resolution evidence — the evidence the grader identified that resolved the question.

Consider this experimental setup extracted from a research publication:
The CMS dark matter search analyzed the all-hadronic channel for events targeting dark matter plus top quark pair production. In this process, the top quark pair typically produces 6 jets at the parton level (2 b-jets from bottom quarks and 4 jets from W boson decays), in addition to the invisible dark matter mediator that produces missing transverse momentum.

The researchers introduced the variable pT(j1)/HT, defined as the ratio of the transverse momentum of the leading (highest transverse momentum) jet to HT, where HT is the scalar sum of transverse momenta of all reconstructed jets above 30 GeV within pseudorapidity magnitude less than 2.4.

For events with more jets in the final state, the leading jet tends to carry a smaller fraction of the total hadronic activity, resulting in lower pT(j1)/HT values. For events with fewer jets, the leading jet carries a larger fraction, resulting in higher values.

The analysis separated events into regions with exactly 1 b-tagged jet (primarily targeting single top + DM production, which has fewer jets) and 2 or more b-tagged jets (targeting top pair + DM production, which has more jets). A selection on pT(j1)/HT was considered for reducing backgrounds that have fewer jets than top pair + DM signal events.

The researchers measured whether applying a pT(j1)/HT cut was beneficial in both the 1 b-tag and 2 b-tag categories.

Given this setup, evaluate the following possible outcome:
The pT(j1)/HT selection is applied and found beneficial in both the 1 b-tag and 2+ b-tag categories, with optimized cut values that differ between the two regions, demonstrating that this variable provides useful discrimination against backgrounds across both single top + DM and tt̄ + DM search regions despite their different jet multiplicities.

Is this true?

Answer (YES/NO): NO